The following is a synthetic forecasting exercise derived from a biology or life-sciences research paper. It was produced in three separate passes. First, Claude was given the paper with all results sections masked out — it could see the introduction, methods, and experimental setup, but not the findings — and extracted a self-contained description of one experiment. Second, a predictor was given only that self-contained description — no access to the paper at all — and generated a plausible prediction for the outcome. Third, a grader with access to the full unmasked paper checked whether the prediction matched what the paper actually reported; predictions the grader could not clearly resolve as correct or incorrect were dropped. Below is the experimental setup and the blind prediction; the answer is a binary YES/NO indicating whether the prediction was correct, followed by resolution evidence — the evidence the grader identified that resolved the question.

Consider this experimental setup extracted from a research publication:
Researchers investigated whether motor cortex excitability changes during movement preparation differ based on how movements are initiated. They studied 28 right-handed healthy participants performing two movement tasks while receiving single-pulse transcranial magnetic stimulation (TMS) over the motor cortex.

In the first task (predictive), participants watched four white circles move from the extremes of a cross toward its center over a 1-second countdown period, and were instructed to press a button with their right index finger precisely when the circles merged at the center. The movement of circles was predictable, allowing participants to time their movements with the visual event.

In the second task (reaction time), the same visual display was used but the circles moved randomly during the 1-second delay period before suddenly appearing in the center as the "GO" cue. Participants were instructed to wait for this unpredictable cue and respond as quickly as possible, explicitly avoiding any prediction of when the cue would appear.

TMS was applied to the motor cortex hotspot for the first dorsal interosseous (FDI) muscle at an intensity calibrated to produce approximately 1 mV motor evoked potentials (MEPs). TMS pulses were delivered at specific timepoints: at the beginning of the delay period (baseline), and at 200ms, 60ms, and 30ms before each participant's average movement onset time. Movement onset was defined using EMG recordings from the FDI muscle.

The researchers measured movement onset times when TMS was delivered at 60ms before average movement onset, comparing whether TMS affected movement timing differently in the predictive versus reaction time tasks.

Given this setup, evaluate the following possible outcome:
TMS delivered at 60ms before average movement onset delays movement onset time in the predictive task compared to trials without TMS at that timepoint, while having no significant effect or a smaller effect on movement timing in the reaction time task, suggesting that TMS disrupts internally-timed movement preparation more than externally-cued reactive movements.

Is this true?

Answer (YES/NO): NO